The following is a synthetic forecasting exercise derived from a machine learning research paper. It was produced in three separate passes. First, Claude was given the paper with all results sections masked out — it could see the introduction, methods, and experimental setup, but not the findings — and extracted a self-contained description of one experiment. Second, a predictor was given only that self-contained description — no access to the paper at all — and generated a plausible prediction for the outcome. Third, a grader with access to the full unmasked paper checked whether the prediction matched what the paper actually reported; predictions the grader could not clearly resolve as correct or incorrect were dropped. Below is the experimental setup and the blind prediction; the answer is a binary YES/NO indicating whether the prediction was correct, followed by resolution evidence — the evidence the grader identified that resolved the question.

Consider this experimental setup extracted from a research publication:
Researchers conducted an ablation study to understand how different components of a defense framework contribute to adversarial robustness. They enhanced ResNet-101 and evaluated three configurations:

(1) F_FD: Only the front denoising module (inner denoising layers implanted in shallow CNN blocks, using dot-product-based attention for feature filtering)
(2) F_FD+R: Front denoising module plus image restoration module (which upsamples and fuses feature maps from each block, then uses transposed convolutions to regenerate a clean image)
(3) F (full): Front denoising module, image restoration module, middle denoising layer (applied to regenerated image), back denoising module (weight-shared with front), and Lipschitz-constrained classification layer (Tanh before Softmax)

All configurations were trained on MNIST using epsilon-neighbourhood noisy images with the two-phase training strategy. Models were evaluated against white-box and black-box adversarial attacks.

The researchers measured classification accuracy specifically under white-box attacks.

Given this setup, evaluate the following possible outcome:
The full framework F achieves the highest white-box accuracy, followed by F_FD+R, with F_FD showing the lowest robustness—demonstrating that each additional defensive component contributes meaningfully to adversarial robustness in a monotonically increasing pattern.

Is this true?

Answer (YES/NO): YES